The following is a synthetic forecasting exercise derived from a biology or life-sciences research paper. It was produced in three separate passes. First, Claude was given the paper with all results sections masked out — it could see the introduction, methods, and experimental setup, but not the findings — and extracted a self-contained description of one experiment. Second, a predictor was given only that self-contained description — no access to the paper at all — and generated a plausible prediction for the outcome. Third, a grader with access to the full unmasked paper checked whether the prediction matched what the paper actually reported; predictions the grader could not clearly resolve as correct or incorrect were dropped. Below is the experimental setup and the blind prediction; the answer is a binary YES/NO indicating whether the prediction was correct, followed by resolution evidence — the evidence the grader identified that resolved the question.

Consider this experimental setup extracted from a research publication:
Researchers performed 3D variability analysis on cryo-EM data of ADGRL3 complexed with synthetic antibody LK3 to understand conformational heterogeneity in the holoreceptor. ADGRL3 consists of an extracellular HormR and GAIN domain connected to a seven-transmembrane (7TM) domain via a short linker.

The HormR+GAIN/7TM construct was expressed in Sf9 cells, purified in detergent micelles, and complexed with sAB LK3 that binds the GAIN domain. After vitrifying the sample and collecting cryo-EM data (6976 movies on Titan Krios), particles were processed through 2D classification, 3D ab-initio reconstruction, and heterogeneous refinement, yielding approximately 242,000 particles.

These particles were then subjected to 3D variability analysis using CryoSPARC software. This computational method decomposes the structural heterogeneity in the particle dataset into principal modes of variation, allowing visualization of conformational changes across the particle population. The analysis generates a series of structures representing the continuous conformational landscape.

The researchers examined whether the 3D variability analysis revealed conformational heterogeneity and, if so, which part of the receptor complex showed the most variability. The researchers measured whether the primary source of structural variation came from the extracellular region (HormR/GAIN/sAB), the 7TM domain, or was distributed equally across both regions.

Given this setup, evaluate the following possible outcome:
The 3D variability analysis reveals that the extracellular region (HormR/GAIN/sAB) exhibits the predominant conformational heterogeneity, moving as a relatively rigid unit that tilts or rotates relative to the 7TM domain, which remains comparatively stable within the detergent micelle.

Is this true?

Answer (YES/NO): YES